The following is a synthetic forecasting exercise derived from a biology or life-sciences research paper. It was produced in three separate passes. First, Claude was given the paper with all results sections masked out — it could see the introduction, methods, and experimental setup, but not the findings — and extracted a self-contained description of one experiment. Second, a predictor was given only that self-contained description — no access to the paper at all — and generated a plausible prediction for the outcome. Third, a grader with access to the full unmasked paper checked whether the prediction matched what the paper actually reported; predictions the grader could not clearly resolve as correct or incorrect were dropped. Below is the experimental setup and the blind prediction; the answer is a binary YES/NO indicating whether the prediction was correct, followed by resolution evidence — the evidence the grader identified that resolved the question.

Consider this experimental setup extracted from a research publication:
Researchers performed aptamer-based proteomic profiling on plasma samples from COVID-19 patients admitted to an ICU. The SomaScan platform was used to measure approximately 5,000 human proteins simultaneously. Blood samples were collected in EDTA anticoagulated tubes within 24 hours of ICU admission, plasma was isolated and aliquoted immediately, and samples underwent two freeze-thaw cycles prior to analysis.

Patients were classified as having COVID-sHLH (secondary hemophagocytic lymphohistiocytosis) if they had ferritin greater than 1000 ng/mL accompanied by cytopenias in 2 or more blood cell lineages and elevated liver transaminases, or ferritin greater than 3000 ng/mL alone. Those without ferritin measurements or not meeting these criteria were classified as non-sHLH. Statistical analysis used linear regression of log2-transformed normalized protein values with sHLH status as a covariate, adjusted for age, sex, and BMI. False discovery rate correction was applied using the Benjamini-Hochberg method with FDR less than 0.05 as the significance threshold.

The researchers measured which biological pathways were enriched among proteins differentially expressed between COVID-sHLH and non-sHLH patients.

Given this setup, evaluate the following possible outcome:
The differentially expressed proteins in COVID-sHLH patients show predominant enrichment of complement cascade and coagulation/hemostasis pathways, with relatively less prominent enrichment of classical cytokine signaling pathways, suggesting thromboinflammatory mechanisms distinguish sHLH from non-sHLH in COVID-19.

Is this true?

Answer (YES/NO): NO